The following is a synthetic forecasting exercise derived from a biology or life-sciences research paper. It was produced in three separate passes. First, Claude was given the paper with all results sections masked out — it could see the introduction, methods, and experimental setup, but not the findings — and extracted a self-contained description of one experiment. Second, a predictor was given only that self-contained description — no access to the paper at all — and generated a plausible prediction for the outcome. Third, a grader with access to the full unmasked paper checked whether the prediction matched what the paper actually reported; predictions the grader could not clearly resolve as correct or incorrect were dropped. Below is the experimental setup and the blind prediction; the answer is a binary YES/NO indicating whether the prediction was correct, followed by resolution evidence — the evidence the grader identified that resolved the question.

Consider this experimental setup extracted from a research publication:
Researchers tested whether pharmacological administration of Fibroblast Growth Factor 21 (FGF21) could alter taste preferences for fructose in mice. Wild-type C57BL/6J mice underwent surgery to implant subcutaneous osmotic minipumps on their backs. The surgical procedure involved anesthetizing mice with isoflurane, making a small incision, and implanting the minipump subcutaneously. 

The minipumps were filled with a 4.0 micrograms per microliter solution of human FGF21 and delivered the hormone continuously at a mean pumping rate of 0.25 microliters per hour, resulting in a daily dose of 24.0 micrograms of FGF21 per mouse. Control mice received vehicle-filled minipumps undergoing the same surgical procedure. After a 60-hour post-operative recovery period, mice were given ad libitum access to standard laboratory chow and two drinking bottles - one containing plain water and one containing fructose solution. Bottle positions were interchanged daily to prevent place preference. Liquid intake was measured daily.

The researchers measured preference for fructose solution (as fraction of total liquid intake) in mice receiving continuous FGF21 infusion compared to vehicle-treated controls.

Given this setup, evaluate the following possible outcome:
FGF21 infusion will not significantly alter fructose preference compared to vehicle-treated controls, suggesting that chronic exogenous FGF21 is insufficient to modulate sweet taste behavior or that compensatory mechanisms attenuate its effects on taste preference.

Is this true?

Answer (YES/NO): NO